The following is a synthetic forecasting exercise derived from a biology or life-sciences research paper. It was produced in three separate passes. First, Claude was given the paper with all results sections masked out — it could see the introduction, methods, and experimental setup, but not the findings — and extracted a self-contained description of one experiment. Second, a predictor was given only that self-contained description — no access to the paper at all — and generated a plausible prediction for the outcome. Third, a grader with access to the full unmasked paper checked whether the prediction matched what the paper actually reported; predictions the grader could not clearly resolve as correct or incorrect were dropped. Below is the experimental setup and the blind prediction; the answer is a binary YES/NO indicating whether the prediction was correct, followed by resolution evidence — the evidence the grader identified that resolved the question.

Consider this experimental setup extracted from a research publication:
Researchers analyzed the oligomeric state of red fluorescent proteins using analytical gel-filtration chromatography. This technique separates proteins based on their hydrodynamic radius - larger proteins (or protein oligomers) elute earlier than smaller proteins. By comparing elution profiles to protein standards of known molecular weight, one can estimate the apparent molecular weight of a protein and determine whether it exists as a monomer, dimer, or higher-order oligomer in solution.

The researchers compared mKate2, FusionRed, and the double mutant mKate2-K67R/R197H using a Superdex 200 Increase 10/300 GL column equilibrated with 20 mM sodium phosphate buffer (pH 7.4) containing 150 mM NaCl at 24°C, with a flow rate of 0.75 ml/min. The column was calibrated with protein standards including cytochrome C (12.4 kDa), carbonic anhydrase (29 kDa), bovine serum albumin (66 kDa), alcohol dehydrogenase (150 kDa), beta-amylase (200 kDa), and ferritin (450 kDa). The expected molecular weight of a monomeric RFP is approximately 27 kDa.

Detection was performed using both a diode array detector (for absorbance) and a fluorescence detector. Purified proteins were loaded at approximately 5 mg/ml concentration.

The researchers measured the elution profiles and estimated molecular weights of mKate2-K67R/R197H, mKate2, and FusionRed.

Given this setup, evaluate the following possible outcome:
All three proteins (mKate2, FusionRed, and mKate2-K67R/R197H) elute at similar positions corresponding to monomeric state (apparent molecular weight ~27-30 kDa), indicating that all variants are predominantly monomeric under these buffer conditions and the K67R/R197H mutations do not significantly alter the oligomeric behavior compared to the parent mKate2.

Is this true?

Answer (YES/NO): NO